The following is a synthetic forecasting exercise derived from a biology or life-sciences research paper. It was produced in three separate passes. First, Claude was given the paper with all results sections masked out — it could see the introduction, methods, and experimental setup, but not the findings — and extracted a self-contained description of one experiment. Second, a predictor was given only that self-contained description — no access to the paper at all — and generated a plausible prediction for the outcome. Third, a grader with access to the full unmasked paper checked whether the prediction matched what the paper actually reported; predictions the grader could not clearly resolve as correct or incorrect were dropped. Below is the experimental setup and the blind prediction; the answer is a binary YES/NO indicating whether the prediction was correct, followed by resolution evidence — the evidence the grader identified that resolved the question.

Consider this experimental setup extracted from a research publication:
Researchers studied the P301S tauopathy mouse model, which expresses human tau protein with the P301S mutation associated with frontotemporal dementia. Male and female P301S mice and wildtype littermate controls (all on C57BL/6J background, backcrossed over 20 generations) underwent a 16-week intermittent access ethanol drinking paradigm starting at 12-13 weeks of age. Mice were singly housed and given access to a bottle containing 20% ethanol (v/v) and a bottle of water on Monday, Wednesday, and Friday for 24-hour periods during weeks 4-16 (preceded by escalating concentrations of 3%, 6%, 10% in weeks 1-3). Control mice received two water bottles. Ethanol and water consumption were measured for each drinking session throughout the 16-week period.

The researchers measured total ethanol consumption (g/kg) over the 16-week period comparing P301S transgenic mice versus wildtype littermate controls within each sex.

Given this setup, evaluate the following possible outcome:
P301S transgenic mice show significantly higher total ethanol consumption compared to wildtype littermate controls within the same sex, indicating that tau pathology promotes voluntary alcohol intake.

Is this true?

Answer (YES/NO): NO